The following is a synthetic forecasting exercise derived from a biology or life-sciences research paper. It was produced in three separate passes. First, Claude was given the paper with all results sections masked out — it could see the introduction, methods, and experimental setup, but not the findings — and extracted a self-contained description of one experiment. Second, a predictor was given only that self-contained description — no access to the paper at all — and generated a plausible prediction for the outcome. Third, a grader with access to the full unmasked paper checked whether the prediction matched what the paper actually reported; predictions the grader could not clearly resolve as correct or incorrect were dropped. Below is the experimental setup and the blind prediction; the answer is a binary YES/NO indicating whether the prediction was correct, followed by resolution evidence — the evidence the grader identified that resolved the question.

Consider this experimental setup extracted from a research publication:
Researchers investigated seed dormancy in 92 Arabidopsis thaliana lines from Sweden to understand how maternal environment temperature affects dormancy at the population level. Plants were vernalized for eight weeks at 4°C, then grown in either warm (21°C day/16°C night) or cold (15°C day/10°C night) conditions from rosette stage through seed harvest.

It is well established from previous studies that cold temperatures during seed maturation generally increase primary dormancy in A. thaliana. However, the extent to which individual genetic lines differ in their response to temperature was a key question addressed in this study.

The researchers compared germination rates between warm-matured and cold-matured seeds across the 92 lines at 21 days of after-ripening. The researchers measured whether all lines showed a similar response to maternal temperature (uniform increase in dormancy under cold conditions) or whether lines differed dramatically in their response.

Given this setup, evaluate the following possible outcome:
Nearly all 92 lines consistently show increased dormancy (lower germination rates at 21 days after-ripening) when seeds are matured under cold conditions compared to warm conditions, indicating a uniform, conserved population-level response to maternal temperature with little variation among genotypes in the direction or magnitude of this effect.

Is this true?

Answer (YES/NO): NO